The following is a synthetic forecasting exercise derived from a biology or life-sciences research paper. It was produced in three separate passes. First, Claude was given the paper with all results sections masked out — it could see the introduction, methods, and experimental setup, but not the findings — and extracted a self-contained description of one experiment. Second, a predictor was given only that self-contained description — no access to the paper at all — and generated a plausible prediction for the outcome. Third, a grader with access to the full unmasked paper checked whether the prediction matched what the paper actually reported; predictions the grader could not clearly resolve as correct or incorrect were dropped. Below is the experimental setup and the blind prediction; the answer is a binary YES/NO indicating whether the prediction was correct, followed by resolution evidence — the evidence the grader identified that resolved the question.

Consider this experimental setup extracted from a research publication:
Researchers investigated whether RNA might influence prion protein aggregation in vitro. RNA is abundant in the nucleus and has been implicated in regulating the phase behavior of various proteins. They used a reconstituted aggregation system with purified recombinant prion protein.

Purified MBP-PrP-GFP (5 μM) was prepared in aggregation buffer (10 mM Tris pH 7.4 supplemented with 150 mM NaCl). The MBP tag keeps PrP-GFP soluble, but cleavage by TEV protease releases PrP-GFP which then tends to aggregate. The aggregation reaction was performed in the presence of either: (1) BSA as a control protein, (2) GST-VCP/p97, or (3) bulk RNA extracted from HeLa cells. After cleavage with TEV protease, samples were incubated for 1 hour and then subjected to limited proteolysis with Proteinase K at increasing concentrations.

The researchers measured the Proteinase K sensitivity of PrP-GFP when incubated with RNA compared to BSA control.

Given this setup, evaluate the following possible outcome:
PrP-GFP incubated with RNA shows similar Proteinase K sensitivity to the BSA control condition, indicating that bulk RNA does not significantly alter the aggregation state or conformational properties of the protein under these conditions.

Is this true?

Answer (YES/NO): NO